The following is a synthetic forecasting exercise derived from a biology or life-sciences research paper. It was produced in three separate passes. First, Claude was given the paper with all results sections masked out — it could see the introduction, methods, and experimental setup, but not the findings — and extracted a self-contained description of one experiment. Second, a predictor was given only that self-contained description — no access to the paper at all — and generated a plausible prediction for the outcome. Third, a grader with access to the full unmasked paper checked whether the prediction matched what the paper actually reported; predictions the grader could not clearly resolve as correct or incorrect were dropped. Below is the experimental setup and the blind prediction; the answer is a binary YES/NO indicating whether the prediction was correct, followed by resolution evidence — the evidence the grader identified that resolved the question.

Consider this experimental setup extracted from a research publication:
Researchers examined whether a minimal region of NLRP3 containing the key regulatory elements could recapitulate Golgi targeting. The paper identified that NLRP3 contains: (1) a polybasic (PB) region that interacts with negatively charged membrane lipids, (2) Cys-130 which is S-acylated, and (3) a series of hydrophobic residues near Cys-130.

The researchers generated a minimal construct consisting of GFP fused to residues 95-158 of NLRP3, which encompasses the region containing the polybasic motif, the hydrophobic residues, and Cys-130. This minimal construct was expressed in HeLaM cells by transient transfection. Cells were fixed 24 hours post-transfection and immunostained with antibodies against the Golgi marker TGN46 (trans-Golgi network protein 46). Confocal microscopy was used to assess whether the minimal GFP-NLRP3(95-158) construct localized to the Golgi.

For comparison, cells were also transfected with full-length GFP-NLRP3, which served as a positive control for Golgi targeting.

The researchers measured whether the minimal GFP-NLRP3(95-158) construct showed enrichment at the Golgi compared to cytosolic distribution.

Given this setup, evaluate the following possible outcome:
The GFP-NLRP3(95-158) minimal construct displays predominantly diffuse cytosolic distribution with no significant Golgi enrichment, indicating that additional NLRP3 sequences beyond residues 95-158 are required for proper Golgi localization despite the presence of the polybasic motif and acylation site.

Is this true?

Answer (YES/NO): YES